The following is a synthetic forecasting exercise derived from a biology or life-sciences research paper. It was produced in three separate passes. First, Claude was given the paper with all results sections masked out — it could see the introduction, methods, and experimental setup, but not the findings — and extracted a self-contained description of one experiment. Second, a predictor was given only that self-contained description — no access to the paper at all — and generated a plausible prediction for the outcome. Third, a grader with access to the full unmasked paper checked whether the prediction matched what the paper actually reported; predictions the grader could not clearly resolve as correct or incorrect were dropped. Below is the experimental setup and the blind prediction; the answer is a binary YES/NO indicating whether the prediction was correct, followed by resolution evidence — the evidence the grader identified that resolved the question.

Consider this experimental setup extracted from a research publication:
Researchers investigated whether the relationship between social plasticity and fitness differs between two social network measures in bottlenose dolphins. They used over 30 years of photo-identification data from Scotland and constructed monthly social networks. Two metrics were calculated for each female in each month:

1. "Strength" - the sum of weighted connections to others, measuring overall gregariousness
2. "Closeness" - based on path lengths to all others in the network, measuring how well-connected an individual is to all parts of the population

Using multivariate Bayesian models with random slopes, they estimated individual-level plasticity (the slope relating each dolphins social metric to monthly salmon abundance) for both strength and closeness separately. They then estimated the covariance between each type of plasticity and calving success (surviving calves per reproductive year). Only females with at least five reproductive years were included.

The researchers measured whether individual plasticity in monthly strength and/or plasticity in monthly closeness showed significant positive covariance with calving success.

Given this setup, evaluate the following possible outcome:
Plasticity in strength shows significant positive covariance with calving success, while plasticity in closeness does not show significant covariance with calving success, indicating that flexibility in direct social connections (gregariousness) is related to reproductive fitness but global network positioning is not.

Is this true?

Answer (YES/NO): NO